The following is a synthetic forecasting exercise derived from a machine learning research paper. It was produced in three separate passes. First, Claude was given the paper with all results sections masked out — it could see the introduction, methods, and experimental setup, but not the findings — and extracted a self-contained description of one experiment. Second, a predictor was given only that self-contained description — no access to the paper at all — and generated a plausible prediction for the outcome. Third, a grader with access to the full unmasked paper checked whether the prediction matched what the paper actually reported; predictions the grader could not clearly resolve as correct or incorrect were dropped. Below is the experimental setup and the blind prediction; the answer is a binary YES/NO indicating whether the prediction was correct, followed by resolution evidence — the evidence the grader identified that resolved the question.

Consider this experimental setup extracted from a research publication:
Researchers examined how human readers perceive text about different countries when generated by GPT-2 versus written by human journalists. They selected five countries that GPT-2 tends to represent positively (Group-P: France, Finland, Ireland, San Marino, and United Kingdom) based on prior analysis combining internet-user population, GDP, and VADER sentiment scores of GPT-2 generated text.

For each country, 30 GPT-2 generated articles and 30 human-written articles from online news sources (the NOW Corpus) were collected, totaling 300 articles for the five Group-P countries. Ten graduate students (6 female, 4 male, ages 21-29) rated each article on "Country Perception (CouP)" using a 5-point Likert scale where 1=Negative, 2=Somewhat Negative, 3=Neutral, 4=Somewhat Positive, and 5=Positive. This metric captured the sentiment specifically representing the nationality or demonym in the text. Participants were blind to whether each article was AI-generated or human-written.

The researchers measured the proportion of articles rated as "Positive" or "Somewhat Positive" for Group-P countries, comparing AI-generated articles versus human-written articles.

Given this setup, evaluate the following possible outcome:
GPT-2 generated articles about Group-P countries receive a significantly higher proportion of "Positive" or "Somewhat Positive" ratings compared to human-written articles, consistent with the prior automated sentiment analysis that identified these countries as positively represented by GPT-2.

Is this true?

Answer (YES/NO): NO